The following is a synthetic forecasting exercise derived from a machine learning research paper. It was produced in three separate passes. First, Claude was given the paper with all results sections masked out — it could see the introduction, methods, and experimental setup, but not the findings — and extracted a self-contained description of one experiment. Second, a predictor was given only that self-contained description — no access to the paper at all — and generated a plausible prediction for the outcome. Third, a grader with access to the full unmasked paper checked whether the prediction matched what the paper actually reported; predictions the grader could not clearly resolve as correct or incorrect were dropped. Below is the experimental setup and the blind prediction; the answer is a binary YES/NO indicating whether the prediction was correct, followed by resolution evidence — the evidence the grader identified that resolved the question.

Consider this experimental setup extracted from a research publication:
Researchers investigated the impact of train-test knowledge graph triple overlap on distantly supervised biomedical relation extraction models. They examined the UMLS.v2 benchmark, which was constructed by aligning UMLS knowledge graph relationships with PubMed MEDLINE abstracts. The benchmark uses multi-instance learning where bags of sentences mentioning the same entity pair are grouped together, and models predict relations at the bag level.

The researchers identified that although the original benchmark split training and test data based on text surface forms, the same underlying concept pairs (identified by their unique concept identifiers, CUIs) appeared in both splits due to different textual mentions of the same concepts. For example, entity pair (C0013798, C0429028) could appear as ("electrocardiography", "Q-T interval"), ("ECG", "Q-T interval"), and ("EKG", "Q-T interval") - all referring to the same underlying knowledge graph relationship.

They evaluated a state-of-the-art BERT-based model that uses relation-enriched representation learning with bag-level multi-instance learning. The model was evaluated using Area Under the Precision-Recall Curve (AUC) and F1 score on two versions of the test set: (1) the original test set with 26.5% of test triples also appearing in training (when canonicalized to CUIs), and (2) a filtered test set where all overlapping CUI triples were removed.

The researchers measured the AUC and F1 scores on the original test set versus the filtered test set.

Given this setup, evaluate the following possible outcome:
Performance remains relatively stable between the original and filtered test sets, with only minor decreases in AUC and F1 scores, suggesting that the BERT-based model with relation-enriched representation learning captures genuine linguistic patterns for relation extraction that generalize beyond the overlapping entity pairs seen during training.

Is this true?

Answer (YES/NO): NO